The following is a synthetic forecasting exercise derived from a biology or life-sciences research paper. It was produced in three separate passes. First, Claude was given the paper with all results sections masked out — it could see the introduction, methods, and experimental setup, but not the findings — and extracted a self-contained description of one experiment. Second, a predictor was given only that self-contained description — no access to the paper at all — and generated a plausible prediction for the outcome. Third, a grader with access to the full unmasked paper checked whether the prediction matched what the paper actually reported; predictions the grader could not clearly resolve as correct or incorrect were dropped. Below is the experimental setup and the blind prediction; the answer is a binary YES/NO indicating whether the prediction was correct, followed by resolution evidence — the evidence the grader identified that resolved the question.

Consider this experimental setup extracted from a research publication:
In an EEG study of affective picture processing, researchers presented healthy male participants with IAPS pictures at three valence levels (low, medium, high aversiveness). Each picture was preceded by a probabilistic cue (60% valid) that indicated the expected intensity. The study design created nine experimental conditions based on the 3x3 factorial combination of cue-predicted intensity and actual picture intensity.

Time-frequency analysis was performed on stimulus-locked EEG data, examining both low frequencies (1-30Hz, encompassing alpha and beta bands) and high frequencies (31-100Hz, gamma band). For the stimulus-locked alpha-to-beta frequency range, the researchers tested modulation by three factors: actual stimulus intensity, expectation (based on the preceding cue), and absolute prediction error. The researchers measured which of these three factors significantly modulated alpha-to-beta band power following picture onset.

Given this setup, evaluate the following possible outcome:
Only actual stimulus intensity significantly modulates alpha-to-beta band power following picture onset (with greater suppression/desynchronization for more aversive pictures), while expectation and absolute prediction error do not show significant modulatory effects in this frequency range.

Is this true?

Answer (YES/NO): NO